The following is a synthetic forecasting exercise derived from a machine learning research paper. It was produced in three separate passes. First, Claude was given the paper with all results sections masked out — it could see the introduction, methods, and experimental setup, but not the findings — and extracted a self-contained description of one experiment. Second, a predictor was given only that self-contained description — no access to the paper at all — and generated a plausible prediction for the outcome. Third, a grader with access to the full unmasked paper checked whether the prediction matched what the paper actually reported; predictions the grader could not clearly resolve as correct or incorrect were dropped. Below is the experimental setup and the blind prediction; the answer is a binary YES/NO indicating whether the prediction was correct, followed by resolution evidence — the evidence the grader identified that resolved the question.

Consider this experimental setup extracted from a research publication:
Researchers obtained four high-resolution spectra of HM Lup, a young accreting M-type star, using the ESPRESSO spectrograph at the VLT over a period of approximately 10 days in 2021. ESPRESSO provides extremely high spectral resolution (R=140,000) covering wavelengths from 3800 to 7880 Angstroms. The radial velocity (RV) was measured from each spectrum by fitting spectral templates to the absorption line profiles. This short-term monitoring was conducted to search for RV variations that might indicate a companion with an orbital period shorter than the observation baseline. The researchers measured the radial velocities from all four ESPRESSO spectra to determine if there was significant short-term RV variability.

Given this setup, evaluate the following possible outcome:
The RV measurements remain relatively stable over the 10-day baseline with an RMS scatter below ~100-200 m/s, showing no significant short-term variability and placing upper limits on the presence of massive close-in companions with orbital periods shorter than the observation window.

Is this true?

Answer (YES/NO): NO